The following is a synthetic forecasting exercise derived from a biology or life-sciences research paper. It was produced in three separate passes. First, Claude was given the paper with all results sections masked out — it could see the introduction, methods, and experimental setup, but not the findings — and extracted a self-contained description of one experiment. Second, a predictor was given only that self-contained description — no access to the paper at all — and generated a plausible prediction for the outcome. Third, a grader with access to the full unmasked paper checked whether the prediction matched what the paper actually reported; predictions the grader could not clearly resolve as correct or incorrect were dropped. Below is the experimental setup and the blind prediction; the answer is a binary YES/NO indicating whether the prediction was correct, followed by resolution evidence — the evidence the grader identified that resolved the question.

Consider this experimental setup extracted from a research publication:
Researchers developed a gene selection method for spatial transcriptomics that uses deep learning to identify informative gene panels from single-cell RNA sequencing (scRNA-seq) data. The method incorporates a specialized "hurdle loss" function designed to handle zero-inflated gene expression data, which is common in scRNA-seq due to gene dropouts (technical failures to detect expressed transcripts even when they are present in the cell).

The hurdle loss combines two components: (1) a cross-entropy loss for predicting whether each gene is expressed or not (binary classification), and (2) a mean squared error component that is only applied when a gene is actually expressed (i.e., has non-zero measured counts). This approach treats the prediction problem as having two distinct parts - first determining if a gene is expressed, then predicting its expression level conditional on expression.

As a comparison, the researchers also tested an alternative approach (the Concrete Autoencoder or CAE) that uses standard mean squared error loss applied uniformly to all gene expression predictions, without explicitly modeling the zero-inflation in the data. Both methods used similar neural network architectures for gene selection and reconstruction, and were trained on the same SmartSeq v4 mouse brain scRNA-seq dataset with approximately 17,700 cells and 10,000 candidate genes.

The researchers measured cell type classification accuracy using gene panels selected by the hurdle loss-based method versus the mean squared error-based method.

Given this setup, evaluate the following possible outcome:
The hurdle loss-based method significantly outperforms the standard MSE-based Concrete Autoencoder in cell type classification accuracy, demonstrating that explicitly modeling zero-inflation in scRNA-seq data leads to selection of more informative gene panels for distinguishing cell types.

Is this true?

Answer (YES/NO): YES